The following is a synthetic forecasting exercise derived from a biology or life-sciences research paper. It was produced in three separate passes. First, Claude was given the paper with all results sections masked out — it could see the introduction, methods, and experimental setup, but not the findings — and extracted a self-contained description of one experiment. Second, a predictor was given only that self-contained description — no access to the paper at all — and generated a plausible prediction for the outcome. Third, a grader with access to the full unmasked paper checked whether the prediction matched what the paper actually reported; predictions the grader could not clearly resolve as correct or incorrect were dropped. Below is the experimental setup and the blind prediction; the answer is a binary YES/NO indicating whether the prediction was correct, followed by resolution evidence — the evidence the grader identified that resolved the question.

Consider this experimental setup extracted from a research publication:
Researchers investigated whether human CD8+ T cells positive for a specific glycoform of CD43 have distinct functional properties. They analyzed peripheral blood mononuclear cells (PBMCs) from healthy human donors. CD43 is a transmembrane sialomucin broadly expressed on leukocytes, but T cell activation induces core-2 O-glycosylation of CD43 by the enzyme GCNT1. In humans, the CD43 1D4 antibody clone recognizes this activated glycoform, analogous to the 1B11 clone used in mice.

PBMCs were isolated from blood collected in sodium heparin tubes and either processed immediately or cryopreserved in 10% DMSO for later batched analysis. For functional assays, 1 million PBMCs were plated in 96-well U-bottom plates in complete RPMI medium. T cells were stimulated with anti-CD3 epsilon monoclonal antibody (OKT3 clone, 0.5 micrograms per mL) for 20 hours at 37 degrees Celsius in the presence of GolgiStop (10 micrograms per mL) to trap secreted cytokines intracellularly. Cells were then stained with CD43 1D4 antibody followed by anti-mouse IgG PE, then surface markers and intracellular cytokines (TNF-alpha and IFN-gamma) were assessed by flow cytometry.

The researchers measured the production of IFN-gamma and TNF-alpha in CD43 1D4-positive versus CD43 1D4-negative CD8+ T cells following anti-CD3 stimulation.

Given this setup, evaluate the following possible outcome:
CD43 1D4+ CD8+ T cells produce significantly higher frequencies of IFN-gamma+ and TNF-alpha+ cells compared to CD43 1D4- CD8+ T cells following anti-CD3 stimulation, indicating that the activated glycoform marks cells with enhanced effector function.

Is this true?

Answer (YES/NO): YES